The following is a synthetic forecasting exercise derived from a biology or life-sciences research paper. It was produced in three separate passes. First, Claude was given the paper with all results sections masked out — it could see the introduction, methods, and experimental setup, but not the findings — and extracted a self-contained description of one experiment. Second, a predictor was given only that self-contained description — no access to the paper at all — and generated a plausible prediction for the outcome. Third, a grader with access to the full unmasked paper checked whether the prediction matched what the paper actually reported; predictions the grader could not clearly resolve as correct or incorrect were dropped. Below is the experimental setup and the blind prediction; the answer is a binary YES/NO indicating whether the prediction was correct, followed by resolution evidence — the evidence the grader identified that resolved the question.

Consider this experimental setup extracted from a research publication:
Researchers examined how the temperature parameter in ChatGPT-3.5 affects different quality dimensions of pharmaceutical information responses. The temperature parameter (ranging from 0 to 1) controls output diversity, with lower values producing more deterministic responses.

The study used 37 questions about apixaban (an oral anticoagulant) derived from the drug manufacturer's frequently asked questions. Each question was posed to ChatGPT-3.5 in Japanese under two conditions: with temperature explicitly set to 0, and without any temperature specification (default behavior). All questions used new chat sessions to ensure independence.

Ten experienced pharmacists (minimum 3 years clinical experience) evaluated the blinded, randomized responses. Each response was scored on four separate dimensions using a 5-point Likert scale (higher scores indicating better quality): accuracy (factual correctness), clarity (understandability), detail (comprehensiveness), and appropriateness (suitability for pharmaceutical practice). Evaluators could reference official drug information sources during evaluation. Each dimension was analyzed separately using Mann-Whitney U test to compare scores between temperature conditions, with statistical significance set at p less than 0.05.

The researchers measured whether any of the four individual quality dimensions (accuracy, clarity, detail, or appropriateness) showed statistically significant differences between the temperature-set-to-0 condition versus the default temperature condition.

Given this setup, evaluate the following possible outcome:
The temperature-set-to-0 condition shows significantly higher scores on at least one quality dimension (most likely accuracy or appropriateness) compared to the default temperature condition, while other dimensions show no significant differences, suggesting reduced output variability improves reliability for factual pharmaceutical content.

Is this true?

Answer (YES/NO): NO